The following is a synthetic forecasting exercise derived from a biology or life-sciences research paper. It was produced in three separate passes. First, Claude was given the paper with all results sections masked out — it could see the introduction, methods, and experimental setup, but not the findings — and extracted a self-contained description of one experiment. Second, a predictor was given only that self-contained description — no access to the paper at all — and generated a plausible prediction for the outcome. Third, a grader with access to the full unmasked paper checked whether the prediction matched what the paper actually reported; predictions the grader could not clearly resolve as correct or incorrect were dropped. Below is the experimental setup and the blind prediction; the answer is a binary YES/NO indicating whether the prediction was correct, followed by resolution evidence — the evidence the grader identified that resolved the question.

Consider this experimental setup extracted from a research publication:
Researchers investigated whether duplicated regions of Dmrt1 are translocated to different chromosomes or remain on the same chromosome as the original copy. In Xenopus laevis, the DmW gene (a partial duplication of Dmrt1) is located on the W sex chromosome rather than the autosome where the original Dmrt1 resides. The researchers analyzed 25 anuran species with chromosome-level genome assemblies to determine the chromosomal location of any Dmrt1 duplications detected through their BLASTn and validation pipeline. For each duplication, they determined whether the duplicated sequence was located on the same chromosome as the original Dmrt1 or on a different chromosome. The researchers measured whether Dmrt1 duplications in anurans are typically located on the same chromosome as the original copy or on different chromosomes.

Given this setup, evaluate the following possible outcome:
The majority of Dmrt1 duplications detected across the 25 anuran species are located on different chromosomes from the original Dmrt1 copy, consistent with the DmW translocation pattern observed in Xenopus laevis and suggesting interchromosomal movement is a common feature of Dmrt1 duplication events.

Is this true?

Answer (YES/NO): YES